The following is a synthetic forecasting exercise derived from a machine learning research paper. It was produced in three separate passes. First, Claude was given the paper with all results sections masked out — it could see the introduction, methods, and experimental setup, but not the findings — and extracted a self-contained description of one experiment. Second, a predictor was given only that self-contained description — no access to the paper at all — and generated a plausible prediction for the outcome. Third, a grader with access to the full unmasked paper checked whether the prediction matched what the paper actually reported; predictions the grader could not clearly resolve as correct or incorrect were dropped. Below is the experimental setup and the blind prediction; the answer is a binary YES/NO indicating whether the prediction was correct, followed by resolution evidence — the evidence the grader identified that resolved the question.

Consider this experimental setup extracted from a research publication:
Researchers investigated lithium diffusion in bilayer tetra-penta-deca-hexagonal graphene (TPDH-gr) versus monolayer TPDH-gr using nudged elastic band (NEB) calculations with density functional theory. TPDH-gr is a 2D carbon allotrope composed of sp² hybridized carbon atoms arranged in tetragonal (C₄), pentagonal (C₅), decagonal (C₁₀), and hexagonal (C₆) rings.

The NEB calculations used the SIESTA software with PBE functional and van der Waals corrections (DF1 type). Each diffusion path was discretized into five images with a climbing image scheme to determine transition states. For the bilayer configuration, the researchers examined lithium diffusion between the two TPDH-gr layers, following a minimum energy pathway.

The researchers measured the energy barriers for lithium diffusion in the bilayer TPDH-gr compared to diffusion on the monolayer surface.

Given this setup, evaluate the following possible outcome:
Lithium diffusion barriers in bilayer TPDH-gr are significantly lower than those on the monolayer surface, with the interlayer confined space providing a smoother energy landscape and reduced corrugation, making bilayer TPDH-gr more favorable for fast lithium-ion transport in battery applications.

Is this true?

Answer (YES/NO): NO